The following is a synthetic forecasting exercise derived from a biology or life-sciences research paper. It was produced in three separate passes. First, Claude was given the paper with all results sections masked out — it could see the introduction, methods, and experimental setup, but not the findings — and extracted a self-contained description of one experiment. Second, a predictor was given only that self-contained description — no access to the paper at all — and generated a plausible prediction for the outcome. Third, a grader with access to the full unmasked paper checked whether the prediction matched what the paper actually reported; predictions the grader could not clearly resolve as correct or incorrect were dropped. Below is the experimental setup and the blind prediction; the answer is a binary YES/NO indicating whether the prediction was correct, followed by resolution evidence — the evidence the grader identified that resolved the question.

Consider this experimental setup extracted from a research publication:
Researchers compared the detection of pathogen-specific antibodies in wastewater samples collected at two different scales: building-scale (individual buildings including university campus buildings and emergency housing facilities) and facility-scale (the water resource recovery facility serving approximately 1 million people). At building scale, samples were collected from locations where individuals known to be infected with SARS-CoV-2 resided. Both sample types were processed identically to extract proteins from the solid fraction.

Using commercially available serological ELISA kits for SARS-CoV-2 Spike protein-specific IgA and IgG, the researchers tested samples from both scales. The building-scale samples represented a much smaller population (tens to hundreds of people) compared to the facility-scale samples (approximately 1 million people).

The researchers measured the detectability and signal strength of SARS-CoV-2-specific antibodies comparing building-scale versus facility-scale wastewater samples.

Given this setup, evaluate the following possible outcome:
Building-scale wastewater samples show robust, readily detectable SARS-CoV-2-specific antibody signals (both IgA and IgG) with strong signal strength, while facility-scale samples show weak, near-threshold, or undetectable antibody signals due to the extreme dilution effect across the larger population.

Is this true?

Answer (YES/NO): NO